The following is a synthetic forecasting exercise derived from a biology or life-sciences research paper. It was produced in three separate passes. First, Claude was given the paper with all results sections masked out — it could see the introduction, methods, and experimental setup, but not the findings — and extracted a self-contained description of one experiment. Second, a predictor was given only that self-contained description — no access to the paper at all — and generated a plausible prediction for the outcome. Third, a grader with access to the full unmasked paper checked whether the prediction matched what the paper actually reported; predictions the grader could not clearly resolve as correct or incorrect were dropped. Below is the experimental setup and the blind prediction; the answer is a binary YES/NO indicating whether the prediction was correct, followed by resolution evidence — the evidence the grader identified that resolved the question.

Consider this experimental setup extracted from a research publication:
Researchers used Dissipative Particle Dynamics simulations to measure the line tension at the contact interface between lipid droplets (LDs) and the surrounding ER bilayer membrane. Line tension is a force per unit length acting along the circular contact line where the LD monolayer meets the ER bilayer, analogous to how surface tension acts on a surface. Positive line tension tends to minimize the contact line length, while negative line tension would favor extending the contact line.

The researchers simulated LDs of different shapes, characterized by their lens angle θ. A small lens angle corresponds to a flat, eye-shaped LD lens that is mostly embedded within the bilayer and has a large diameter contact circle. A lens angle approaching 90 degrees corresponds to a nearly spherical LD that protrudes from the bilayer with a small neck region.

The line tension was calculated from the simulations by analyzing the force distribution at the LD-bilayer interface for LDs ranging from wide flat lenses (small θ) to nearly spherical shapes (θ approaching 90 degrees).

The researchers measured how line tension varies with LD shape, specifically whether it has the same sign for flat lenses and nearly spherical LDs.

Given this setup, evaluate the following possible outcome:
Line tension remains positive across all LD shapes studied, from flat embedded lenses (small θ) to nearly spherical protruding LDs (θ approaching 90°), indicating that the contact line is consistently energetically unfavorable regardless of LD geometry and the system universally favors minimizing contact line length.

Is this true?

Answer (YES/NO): NO